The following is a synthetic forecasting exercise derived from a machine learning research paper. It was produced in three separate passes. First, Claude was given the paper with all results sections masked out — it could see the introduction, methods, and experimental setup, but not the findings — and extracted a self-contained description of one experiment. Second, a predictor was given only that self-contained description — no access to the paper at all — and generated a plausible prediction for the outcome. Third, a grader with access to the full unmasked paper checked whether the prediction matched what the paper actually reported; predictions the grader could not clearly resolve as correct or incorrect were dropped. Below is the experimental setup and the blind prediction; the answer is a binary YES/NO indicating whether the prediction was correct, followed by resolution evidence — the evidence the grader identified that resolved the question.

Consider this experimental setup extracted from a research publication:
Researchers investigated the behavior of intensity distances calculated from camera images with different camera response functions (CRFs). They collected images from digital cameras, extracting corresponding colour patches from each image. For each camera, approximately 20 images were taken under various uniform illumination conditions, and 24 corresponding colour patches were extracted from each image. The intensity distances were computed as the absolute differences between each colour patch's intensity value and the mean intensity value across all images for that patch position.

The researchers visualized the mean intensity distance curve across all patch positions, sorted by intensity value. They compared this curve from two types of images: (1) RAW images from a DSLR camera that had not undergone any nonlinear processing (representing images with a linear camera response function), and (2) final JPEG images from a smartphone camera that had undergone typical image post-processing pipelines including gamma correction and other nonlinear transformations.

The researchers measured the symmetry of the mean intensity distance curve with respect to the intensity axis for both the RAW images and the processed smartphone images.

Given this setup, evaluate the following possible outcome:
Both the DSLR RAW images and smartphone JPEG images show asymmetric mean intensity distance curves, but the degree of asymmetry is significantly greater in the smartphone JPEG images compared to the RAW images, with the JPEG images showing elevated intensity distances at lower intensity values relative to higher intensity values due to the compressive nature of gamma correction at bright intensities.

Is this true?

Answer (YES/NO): NO